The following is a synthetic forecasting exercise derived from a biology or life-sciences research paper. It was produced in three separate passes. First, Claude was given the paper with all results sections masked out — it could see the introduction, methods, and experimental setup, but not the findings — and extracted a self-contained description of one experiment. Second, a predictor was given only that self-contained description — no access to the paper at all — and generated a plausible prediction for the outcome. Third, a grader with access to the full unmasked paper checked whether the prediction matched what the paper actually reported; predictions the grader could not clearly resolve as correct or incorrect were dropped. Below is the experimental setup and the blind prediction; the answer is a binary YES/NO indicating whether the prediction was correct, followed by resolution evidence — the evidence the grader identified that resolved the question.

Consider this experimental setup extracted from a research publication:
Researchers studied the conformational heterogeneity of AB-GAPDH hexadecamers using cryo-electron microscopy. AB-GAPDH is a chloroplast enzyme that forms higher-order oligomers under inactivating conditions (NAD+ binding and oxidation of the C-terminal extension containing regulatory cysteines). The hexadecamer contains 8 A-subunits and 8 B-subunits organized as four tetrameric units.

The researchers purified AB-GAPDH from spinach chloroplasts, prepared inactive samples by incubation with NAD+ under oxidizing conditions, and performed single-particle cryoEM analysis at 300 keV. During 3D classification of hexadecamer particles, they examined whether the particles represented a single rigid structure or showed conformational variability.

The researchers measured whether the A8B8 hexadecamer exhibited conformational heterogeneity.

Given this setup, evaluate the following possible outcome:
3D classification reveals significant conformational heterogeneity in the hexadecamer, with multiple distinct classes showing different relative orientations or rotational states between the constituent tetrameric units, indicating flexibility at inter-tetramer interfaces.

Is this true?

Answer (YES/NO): YES